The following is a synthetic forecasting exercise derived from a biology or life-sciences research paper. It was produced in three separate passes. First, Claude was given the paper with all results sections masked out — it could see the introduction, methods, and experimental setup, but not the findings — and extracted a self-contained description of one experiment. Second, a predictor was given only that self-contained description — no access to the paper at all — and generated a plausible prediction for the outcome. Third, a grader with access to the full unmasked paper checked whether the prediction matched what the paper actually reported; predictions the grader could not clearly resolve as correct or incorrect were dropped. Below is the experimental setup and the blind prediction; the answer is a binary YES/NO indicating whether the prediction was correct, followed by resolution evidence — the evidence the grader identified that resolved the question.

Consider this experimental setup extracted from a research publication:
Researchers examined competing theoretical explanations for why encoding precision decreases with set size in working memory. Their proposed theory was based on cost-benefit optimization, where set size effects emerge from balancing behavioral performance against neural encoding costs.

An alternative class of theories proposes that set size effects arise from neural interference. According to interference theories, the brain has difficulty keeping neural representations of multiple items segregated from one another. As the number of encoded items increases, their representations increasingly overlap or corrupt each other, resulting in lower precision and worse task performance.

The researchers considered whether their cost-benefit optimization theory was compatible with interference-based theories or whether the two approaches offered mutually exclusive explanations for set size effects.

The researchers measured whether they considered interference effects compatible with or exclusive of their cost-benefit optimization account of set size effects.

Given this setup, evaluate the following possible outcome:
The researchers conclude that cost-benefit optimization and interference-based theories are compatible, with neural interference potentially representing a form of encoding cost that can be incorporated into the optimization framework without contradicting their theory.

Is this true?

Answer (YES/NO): NO